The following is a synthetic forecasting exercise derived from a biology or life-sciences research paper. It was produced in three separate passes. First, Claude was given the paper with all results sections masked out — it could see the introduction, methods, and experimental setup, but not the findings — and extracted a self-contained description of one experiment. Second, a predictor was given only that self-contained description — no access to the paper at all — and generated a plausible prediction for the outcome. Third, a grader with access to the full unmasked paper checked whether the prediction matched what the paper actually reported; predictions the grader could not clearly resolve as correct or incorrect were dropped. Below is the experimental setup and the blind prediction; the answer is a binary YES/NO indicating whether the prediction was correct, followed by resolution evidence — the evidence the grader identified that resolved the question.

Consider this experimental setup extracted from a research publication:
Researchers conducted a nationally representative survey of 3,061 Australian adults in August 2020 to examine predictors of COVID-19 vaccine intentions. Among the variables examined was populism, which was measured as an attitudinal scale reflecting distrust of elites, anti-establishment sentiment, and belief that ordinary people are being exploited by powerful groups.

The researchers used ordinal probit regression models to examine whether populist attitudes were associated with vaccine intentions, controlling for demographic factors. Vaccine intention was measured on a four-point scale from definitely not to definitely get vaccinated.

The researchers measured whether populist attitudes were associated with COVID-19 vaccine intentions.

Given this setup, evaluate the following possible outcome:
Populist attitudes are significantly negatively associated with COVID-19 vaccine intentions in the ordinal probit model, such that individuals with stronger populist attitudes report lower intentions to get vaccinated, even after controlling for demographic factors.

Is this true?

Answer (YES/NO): YES